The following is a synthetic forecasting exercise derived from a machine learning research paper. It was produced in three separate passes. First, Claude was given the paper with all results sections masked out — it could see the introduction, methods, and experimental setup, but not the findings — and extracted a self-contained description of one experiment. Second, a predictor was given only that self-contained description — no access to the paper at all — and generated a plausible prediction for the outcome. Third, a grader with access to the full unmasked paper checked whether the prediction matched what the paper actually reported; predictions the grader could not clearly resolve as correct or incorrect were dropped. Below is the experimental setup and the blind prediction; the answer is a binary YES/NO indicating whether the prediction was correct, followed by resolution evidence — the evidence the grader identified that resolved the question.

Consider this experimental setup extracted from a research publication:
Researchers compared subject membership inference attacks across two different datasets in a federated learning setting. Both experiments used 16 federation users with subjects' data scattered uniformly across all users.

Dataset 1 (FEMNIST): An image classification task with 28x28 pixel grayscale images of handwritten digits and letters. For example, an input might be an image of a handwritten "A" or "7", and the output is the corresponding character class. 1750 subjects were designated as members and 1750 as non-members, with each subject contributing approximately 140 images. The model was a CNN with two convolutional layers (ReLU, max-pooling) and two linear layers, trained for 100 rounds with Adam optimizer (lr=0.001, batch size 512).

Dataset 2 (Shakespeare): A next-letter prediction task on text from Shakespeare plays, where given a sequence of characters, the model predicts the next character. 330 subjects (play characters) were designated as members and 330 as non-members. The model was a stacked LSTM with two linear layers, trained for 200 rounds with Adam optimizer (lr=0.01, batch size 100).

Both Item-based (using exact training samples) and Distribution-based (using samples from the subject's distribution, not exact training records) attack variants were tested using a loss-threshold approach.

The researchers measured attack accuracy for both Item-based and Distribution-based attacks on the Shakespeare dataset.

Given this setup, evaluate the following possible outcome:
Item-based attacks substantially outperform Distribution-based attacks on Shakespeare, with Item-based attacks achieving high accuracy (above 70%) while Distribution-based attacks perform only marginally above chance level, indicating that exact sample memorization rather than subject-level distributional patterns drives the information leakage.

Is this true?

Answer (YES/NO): NO